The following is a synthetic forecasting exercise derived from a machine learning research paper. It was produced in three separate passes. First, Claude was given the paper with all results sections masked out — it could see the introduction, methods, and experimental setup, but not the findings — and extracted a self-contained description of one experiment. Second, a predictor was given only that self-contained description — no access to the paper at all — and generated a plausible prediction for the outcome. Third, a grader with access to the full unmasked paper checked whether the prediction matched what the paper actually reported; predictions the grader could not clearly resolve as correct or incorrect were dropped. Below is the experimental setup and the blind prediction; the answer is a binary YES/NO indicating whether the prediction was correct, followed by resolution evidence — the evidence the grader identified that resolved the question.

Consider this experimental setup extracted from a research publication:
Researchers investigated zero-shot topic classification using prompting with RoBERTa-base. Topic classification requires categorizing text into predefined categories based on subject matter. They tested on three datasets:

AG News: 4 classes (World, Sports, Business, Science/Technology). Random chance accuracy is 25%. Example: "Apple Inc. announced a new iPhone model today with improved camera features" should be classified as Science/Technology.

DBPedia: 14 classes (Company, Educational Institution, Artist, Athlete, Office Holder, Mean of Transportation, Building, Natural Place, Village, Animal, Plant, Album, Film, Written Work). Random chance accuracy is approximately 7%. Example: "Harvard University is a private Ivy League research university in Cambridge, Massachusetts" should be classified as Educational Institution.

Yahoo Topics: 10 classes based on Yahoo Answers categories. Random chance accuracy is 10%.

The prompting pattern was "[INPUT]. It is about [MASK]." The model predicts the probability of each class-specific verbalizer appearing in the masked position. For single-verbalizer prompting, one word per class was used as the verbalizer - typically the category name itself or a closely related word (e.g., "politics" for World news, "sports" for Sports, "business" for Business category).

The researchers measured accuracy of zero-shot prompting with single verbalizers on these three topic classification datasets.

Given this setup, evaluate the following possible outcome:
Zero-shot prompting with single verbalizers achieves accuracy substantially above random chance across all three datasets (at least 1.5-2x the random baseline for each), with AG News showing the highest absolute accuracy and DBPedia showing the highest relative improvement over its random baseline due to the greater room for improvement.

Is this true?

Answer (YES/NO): NO